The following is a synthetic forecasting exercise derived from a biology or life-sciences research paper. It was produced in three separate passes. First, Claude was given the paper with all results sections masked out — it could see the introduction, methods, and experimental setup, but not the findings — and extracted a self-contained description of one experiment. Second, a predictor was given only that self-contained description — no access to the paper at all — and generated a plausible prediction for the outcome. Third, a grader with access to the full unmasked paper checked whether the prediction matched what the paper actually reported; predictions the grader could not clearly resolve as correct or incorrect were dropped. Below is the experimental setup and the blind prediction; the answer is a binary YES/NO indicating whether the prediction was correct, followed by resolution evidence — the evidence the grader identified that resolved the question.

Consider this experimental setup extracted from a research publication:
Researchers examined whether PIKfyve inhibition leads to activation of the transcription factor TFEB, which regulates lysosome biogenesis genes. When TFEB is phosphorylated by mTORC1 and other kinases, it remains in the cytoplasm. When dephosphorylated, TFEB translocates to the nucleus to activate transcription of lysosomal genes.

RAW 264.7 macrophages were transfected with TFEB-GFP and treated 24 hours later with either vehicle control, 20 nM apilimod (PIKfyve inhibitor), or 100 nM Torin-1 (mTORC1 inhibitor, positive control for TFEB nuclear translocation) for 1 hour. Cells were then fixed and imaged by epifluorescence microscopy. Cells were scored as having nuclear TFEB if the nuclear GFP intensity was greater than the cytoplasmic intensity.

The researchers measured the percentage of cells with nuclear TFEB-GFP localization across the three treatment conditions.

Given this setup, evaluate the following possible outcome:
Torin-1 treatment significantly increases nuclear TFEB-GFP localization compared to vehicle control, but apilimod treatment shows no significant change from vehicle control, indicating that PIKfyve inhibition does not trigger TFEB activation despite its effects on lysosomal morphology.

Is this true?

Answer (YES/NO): NO